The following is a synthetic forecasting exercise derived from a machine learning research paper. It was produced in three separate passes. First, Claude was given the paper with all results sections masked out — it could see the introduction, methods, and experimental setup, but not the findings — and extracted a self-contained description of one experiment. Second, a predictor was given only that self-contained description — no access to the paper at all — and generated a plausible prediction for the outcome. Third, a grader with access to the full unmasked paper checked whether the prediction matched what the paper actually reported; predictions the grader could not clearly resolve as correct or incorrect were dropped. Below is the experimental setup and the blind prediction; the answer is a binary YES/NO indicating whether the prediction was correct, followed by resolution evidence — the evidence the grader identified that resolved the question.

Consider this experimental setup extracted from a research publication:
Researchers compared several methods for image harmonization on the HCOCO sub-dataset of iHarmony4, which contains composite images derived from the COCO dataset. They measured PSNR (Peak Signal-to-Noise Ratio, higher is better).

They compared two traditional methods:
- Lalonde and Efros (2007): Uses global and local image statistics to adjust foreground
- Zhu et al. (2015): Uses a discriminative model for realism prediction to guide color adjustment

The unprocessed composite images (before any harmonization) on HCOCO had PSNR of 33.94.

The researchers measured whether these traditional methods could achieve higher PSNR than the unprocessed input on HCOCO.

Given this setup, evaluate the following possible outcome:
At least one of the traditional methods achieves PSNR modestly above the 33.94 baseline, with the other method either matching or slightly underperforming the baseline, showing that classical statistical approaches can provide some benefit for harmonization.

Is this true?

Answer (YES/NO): NO